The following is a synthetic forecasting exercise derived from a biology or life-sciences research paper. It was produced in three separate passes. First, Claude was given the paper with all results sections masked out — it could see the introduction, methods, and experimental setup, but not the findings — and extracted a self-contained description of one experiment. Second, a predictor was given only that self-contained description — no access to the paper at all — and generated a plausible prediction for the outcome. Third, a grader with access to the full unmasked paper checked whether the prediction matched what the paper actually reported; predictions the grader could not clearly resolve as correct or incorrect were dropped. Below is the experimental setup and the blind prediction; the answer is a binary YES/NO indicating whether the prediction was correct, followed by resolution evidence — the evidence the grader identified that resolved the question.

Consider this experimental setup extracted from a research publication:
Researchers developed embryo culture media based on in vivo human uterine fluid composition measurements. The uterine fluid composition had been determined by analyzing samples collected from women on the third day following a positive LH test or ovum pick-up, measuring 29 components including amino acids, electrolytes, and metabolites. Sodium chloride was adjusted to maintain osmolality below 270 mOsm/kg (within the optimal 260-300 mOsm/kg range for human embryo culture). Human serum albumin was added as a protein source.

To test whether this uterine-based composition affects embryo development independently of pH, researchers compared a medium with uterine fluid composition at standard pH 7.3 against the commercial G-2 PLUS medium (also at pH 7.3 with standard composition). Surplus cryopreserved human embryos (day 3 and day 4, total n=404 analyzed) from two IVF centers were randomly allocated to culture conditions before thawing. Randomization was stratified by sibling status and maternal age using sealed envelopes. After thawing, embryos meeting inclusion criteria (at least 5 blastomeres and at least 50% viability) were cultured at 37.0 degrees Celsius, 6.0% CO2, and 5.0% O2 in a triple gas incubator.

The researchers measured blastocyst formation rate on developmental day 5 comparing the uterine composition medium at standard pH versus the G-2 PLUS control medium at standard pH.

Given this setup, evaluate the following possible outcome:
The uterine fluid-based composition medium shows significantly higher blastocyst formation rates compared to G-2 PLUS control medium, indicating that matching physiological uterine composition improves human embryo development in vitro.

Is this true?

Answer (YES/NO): NO